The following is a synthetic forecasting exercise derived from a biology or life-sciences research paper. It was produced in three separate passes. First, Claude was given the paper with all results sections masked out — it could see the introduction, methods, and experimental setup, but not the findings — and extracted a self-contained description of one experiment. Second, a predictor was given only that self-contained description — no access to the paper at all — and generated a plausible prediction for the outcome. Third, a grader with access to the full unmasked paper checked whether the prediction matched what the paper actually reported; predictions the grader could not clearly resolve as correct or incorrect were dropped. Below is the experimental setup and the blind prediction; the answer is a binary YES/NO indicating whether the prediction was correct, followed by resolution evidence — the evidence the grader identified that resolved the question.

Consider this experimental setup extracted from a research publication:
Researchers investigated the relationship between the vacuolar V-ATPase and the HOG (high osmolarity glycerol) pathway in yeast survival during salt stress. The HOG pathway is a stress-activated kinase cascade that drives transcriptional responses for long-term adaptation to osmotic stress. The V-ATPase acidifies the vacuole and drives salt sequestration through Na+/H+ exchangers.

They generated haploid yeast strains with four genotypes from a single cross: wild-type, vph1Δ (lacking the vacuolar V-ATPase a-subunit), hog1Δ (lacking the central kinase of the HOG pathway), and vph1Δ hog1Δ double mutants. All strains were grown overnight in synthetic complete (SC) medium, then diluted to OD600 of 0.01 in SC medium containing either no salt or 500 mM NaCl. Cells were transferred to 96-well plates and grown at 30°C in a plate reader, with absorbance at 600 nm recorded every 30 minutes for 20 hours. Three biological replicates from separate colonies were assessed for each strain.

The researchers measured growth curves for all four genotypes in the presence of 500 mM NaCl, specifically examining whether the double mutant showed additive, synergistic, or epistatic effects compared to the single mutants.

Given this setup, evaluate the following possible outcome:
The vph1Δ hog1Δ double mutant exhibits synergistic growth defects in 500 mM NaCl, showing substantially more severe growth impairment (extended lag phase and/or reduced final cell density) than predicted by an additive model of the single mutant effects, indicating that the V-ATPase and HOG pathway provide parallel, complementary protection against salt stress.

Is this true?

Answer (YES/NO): NO